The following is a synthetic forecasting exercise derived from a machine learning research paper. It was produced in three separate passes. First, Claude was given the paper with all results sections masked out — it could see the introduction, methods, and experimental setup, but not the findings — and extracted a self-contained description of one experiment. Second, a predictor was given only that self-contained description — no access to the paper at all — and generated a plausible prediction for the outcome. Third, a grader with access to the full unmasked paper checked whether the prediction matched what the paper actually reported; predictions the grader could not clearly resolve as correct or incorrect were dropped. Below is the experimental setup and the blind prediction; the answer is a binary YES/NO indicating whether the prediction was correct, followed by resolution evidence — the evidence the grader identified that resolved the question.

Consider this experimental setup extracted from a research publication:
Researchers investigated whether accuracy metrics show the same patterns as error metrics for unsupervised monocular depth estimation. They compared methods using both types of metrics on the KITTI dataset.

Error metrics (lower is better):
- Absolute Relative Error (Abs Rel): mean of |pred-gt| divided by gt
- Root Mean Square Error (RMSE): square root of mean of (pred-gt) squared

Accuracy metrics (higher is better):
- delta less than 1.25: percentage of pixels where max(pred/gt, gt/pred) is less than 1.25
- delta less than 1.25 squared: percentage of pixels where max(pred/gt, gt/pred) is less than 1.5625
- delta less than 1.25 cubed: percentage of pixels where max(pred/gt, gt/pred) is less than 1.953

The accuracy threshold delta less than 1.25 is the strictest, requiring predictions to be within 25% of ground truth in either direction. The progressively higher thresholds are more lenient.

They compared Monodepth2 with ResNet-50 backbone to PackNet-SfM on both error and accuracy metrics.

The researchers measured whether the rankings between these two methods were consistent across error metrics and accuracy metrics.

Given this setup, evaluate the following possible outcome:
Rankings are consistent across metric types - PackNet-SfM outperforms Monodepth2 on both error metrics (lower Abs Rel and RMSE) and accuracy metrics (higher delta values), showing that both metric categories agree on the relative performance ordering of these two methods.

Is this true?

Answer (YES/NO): NO